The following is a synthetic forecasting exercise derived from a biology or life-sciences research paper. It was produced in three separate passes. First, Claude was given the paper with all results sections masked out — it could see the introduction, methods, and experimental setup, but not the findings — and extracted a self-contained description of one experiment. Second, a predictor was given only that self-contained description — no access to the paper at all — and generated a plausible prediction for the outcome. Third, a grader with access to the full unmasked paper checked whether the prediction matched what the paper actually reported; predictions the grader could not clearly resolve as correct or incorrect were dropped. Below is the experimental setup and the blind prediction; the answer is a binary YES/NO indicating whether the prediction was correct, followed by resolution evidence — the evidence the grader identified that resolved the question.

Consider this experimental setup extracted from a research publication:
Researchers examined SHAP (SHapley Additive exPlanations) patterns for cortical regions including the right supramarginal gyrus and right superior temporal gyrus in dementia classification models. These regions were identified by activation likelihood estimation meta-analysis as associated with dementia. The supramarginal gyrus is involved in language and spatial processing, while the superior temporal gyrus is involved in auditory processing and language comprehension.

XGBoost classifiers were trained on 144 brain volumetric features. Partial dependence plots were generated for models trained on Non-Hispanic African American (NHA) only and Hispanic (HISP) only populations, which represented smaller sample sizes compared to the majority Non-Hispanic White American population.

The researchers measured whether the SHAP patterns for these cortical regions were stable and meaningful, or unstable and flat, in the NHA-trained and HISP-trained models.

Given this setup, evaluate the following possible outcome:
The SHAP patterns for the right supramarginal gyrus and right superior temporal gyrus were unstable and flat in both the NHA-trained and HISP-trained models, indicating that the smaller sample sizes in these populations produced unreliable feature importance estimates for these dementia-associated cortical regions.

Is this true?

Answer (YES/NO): YES